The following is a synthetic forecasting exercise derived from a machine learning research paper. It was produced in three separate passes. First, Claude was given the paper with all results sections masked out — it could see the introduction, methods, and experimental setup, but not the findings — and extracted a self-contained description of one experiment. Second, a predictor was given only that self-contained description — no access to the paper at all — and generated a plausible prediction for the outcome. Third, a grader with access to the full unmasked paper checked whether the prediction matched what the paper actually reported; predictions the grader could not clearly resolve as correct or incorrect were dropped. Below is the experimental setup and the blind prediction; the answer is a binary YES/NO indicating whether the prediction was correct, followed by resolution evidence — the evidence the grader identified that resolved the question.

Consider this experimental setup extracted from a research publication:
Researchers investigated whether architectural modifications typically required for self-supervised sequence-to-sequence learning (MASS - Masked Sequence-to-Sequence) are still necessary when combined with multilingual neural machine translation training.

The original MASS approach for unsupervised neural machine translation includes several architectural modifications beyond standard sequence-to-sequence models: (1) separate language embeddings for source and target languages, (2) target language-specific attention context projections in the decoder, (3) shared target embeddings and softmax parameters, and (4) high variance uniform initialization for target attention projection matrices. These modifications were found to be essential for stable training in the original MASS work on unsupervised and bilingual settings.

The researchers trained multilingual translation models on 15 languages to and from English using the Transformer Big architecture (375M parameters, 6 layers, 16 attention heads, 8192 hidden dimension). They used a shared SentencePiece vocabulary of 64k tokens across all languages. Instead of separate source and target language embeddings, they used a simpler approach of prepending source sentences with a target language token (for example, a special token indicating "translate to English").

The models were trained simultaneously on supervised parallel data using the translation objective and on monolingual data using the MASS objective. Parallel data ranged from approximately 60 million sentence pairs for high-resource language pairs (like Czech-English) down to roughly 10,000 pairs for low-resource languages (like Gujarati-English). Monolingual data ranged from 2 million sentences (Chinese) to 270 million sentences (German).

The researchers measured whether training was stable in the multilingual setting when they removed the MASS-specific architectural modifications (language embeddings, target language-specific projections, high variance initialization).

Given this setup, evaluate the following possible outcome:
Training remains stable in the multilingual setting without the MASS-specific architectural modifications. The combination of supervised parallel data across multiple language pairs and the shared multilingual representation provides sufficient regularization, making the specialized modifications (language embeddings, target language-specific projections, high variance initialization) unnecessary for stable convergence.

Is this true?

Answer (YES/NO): YES